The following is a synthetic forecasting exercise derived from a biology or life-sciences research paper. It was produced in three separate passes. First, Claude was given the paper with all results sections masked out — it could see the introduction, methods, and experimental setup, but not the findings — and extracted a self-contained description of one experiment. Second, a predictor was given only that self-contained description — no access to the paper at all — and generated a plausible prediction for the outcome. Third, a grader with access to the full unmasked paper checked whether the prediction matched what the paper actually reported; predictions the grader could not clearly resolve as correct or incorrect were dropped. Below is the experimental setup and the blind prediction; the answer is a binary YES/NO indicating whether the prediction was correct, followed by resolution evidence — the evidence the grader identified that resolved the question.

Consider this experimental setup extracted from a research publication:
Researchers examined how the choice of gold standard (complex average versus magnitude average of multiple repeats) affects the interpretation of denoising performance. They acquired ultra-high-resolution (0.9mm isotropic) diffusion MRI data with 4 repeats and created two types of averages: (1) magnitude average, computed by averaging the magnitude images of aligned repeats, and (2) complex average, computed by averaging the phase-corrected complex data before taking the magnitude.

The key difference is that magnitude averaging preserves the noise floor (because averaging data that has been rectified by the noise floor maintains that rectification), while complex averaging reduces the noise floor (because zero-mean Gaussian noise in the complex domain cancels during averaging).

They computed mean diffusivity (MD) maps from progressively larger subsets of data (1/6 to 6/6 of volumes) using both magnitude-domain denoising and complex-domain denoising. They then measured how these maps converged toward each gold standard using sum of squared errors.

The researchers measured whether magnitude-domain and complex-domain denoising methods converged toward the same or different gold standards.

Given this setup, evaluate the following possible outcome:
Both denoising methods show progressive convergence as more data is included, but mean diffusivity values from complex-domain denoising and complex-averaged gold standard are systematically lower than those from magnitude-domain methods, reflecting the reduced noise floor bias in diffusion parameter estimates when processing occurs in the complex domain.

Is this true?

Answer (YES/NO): NO